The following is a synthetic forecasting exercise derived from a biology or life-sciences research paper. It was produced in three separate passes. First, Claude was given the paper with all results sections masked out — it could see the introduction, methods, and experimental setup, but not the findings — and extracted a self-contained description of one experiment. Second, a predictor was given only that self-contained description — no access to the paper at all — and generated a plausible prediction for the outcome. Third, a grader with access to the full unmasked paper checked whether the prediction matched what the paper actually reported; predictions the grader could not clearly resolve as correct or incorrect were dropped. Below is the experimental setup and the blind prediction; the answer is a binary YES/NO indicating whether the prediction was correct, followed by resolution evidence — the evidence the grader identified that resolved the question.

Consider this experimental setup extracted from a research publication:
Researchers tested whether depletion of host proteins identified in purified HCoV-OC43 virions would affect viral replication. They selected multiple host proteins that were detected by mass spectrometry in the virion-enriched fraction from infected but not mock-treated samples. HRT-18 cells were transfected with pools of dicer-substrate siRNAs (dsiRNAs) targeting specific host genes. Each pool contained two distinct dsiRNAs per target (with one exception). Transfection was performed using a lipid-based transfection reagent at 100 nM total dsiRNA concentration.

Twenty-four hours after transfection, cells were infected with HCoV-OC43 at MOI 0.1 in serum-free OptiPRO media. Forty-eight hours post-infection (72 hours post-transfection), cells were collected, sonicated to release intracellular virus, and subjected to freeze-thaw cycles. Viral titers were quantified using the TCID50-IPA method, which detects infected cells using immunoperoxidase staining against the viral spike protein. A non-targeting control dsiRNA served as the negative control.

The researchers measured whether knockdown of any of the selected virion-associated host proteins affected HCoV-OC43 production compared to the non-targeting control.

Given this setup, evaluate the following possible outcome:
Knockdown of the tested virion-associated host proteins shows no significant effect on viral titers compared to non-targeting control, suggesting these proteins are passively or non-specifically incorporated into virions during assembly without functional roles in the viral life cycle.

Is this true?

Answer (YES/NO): NO